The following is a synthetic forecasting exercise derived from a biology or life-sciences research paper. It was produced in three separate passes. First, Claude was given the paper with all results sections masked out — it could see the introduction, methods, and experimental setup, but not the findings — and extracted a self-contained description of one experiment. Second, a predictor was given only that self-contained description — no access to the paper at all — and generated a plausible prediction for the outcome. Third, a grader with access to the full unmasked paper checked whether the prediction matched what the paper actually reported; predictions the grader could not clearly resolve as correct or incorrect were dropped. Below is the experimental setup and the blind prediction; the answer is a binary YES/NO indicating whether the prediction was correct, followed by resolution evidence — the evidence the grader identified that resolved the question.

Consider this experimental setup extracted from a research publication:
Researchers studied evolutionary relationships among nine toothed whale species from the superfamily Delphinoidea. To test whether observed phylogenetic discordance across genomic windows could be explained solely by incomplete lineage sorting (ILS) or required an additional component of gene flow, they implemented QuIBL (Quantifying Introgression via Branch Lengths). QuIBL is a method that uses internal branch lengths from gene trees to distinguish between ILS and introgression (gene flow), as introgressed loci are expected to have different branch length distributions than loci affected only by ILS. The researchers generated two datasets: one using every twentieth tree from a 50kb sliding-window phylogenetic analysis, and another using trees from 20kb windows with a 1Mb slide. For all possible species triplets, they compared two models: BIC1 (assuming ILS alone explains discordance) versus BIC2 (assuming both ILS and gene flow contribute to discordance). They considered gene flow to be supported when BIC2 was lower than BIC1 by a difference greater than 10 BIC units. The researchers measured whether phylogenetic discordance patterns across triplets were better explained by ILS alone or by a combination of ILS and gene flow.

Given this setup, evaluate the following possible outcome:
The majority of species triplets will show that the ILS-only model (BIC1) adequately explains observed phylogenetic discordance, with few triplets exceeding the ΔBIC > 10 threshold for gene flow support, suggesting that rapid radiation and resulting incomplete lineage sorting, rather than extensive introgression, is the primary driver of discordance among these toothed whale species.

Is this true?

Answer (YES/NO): NO